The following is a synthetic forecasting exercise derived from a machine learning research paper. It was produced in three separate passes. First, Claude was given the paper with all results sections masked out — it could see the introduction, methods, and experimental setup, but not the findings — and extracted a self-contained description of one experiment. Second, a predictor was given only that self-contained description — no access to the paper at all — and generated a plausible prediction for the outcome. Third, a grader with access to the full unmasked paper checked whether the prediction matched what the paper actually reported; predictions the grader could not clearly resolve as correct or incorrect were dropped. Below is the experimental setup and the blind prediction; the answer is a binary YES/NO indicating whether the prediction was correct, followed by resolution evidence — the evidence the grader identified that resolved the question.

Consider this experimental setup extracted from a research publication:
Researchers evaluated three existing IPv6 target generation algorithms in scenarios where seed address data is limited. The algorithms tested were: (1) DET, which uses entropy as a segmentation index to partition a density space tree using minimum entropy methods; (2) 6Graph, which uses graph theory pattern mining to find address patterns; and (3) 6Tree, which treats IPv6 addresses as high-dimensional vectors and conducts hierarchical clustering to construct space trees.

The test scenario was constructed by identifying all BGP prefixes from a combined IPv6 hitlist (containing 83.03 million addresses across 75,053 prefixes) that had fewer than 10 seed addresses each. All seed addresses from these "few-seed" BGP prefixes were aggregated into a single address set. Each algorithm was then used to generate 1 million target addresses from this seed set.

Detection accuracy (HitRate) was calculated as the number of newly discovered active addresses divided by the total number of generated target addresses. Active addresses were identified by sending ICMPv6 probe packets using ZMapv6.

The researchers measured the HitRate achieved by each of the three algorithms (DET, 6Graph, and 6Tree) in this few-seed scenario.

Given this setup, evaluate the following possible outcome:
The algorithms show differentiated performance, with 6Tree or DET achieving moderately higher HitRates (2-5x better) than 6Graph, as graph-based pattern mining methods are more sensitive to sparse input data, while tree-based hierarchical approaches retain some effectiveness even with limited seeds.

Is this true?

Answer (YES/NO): NO